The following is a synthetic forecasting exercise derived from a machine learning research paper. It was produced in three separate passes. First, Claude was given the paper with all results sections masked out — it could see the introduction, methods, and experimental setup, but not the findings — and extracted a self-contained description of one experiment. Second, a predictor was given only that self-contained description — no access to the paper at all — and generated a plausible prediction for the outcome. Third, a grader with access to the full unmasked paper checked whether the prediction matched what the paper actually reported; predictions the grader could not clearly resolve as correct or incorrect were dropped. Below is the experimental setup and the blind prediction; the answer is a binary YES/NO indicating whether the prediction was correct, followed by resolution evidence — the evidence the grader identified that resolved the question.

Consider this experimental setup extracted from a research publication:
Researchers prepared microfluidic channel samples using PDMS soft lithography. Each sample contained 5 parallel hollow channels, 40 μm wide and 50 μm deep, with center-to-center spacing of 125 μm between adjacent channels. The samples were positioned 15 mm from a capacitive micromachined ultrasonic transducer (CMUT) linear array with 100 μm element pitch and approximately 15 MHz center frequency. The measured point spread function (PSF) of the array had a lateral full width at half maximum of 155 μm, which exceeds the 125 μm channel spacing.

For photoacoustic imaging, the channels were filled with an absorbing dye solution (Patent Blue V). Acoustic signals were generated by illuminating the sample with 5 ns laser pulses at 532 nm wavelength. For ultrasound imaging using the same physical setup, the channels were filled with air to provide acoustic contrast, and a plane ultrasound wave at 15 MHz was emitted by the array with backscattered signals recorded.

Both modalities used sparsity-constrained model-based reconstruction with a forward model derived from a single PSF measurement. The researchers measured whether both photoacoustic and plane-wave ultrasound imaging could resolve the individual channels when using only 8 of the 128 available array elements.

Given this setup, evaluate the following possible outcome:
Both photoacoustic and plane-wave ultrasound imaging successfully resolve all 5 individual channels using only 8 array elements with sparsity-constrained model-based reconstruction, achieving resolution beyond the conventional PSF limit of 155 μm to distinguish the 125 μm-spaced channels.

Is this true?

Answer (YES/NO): YES